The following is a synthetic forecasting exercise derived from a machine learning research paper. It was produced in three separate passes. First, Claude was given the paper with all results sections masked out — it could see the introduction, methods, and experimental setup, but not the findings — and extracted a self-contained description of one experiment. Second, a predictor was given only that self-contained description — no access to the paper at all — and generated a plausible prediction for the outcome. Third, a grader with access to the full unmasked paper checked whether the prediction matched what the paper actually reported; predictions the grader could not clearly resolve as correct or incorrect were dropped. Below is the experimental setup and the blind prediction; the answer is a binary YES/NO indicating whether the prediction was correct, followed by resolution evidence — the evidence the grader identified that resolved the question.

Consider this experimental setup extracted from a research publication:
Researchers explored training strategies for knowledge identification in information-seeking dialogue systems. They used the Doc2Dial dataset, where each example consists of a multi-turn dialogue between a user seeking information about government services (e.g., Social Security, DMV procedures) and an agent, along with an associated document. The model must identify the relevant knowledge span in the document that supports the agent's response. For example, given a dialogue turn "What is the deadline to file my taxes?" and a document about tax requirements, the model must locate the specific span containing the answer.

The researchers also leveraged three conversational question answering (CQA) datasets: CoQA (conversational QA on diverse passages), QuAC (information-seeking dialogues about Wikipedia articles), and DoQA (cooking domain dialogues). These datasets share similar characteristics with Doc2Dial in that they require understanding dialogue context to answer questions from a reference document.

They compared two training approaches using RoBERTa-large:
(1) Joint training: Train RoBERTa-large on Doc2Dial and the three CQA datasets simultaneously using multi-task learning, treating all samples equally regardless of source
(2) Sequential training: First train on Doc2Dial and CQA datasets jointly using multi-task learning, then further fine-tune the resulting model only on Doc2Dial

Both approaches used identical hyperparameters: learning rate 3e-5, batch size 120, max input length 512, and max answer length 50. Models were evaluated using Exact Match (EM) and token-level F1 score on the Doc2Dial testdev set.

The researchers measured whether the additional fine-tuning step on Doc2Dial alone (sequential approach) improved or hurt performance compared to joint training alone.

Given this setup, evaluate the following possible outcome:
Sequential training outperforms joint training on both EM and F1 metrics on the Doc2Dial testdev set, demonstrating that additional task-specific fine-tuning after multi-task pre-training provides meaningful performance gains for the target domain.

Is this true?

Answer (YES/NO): NO